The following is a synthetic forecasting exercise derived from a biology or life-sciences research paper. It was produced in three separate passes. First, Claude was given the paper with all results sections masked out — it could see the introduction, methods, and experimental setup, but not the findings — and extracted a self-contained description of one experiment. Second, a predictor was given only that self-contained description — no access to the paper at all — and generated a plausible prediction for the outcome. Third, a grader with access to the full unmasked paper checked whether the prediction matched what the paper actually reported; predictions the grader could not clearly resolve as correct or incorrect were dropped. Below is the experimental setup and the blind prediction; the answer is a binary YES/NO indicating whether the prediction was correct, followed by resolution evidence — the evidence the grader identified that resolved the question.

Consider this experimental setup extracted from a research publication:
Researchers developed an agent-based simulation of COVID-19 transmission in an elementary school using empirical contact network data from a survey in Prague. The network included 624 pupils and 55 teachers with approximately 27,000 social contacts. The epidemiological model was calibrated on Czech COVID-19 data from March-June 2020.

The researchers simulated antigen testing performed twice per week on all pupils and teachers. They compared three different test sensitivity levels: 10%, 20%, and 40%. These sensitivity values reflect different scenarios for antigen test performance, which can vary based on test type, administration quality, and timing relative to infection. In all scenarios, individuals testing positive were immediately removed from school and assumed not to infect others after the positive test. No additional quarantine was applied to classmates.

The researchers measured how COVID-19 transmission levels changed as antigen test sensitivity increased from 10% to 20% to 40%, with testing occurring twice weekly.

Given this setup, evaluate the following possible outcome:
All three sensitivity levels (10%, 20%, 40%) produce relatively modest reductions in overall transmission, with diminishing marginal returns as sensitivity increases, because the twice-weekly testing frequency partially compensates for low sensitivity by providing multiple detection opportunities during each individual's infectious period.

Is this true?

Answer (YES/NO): NO